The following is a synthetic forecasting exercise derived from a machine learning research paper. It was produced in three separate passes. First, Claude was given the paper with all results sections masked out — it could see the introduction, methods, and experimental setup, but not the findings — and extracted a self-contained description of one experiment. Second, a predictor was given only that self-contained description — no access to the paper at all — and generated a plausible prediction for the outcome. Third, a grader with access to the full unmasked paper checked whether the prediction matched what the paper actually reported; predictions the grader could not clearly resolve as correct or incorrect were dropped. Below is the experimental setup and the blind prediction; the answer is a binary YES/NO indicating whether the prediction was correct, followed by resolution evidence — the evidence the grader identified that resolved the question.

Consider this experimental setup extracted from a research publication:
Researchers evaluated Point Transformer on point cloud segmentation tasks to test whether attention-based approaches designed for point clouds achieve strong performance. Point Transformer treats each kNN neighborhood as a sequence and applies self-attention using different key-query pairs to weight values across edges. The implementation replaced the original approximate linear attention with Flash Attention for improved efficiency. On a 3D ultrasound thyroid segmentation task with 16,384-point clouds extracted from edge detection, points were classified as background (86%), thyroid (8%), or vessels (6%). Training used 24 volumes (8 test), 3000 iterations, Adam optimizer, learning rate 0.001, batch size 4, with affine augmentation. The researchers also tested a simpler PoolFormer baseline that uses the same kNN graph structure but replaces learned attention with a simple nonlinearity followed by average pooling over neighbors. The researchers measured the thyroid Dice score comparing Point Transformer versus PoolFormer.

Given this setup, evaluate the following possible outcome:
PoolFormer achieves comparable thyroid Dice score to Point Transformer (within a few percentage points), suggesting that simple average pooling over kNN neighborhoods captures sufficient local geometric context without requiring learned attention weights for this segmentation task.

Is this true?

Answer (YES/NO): NO